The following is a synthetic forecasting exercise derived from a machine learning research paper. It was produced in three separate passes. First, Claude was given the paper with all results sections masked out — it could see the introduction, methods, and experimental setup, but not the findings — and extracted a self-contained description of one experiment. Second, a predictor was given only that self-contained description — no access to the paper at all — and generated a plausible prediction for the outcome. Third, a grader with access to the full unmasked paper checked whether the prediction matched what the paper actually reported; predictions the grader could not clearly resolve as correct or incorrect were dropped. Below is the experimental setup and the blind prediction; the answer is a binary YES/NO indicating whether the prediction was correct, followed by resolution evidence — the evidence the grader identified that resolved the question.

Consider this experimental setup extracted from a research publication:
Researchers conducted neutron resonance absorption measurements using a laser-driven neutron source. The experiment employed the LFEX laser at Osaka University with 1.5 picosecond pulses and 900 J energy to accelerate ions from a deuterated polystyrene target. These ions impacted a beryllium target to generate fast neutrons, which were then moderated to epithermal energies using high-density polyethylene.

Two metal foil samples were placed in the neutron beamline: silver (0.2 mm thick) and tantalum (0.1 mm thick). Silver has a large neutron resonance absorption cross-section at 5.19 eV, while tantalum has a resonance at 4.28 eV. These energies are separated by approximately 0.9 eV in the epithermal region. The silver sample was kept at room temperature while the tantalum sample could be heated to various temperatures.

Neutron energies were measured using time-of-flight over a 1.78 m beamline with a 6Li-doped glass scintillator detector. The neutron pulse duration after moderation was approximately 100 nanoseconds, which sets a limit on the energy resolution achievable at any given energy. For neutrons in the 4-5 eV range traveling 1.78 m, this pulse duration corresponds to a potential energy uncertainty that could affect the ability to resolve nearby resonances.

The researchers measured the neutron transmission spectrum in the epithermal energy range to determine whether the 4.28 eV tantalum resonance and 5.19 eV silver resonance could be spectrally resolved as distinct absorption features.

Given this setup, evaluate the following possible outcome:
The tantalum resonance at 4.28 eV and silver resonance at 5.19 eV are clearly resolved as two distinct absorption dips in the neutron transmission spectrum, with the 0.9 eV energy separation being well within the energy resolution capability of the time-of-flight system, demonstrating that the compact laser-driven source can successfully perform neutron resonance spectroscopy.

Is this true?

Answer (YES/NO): YES